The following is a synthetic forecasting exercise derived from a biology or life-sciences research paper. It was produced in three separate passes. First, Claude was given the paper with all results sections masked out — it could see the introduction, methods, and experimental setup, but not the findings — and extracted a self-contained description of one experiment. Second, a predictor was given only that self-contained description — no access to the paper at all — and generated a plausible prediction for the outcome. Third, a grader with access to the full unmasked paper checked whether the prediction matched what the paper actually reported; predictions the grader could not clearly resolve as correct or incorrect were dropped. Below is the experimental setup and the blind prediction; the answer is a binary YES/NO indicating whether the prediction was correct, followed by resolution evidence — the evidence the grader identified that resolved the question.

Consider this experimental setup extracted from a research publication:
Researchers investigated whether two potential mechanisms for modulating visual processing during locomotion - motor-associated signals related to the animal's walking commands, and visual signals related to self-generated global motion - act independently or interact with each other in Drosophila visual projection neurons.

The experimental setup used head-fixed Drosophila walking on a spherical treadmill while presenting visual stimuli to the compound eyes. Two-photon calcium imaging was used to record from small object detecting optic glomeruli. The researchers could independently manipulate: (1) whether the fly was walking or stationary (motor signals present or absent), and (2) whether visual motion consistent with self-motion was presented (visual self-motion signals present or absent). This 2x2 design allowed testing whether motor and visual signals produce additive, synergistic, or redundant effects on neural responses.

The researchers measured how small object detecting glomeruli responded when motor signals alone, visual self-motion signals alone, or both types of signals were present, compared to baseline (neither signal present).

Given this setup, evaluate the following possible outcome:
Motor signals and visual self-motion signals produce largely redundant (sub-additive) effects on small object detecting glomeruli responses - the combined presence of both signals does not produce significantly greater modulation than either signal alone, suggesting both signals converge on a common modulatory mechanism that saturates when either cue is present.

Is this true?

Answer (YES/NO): NO